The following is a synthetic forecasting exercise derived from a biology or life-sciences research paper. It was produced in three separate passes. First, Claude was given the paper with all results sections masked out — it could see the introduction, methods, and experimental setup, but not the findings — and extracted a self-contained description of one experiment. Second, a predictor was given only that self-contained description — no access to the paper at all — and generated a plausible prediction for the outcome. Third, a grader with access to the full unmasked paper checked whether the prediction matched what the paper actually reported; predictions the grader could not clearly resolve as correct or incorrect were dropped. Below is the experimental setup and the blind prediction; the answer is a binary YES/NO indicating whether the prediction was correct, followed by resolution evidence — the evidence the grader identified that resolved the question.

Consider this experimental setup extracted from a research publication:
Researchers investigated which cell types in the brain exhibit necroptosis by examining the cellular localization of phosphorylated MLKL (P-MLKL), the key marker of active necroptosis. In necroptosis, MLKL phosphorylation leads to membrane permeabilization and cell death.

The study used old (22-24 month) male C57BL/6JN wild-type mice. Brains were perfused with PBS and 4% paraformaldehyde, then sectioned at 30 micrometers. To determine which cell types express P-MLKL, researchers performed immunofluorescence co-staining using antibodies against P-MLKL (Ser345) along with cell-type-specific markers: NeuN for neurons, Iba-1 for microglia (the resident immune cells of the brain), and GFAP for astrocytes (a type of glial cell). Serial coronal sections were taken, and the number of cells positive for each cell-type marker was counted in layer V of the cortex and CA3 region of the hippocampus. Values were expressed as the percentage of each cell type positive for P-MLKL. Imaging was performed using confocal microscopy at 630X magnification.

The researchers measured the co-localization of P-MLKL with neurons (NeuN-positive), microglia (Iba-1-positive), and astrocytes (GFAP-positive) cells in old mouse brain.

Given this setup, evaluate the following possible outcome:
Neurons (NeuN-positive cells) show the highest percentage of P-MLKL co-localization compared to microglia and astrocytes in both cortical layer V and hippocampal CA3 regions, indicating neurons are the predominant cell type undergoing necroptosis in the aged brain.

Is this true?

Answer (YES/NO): YES